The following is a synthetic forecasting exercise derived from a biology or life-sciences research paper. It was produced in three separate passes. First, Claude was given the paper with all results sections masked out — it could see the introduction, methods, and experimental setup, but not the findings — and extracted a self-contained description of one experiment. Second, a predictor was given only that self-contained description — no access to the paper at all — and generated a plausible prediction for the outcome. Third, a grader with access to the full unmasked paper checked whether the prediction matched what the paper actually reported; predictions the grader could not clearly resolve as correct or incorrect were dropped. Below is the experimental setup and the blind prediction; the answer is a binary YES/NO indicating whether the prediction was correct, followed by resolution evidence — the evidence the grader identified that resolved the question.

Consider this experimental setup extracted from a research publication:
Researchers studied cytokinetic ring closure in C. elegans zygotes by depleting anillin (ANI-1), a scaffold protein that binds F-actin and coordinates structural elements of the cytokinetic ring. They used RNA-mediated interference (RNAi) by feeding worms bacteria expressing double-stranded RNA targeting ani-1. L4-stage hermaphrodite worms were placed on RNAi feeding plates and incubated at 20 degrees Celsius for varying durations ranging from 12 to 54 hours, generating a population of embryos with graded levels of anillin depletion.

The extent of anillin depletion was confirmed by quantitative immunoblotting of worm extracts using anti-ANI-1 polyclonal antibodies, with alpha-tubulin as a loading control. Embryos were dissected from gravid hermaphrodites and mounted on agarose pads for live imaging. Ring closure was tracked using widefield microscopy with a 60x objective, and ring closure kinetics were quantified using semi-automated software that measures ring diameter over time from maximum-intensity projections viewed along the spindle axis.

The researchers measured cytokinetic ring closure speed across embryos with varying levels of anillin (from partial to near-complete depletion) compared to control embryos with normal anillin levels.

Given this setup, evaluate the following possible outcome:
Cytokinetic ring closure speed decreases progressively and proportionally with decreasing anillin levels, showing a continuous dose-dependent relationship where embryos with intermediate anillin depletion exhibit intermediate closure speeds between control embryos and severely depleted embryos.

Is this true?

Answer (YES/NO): NO